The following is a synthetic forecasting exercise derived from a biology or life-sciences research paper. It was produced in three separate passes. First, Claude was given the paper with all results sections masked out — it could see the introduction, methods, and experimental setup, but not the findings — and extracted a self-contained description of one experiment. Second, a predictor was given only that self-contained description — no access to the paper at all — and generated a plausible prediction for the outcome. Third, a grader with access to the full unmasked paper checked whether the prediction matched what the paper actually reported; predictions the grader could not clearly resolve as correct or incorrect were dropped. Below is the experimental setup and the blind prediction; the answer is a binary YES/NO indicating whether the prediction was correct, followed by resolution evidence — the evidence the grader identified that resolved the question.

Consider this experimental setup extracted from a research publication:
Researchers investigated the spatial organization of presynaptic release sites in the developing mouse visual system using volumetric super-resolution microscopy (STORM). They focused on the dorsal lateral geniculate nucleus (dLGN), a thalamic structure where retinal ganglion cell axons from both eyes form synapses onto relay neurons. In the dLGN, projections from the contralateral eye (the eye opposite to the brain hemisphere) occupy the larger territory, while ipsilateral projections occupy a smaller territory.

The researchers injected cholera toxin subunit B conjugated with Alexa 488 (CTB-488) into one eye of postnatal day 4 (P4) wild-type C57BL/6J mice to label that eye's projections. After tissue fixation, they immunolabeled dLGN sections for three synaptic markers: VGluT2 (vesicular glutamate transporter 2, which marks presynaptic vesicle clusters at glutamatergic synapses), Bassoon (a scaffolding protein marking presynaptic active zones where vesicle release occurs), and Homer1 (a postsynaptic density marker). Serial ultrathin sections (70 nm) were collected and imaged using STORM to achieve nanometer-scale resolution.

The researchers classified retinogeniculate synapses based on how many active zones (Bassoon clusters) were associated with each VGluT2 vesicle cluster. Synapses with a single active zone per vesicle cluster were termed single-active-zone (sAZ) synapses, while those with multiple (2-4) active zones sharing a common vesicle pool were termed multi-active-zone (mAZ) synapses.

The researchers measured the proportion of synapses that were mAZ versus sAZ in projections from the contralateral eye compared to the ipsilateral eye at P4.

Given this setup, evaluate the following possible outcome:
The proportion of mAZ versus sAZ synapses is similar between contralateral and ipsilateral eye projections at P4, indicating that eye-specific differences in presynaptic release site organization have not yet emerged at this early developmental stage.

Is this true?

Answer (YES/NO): NO